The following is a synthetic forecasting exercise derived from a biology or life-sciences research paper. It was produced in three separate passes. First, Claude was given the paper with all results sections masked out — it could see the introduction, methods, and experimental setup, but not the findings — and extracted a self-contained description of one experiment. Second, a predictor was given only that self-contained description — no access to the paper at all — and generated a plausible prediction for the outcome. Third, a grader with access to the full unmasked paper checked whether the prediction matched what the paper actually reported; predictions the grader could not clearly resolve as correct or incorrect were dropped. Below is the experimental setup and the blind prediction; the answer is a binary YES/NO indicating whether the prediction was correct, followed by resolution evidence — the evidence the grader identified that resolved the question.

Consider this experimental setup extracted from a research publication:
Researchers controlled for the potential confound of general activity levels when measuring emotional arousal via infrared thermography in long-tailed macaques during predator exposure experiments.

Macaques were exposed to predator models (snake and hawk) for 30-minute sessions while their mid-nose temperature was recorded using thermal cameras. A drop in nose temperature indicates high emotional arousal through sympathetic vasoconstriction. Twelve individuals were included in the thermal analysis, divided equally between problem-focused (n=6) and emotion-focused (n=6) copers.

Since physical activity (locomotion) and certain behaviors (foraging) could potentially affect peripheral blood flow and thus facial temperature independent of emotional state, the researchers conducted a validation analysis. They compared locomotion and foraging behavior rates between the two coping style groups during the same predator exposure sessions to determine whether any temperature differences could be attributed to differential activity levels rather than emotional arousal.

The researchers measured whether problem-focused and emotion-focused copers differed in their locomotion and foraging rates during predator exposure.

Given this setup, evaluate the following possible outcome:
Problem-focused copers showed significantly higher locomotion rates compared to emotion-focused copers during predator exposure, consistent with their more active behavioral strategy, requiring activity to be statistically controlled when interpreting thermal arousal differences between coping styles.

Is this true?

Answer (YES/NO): NO